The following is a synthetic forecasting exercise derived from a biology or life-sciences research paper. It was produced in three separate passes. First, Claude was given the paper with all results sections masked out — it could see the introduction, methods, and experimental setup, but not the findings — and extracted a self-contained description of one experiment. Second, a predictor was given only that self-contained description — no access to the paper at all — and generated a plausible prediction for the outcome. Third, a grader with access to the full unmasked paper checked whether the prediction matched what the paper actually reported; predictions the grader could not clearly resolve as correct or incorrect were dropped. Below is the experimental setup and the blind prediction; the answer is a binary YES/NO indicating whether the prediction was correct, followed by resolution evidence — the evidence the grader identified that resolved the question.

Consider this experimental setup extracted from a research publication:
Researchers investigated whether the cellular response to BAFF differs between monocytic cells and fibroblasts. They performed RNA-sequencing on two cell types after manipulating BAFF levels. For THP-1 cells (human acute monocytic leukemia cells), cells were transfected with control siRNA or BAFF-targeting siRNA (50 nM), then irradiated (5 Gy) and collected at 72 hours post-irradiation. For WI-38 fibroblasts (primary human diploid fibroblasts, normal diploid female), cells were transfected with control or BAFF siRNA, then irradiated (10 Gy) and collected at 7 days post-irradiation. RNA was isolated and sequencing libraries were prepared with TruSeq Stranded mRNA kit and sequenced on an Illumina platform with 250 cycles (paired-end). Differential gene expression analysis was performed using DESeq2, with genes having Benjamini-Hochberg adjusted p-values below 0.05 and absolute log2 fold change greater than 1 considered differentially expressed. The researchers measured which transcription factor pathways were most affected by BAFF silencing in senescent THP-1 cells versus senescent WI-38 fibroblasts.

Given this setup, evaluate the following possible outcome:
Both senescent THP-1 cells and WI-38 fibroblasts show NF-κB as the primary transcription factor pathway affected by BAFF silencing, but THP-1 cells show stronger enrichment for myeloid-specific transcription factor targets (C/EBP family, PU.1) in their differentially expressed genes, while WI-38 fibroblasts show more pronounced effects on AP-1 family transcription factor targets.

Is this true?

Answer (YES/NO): NO